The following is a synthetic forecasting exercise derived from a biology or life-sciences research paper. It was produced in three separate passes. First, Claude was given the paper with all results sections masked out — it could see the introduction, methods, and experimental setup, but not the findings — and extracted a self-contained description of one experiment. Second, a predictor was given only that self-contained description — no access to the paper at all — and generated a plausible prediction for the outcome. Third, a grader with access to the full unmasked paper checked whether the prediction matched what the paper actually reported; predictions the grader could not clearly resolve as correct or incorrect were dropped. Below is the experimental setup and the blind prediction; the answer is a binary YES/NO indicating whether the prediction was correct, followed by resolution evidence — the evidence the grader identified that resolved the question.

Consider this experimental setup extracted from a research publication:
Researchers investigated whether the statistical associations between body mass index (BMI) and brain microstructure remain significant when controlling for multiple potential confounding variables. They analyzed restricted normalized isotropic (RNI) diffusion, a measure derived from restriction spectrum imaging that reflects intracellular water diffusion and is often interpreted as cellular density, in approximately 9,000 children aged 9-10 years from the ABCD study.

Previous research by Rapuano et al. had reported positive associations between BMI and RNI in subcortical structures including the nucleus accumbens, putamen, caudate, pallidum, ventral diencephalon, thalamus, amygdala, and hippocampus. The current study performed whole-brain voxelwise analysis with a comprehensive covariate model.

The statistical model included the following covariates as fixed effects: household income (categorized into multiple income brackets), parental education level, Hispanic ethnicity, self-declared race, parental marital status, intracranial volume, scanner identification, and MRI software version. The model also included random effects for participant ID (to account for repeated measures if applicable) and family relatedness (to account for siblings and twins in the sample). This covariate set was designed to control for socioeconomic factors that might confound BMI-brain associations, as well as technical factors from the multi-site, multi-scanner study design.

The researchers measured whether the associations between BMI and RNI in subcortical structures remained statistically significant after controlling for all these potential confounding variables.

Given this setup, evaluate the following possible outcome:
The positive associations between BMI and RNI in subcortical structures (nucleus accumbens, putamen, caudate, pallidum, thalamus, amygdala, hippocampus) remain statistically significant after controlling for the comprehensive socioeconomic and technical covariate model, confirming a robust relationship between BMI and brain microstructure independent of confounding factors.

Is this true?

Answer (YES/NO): YES